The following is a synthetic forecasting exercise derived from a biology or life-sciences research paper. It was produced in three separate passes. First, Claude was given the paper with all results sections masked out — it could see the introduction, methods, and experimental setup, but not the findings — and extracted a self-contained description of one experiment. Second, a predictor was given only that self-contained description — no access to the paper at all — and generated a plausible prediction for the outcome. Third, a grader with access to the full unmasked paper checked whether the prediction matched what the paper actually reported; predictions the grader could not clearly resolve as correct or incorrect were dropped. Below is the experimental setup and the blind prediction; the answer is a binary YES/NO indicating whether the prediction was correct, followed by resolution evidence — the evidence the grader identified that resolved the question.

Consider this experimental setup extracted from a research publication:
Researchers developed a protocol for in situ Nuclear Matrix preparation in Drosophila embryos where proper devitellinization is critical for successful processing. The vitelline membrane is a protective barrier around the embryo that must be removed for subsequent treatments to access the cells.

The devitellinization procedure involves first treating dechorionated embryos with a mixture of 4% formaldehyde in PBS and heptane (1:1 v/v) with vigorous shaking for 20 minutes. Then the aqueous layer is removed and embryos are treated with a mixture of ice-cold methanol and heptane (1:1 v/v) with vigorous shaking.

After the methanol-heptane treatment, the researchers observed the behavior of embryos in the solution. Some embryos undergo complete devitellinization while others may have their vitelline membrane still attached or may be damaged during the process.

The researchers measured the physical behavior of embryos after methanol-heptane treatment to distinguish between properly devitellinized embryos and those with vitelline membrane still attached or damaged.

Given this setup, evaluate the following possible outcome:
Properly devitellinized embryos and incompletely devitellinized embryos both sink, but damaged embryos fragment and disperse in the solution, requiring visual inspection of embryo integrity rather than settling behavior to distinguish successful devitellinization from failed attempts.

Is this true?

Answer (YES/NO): NO